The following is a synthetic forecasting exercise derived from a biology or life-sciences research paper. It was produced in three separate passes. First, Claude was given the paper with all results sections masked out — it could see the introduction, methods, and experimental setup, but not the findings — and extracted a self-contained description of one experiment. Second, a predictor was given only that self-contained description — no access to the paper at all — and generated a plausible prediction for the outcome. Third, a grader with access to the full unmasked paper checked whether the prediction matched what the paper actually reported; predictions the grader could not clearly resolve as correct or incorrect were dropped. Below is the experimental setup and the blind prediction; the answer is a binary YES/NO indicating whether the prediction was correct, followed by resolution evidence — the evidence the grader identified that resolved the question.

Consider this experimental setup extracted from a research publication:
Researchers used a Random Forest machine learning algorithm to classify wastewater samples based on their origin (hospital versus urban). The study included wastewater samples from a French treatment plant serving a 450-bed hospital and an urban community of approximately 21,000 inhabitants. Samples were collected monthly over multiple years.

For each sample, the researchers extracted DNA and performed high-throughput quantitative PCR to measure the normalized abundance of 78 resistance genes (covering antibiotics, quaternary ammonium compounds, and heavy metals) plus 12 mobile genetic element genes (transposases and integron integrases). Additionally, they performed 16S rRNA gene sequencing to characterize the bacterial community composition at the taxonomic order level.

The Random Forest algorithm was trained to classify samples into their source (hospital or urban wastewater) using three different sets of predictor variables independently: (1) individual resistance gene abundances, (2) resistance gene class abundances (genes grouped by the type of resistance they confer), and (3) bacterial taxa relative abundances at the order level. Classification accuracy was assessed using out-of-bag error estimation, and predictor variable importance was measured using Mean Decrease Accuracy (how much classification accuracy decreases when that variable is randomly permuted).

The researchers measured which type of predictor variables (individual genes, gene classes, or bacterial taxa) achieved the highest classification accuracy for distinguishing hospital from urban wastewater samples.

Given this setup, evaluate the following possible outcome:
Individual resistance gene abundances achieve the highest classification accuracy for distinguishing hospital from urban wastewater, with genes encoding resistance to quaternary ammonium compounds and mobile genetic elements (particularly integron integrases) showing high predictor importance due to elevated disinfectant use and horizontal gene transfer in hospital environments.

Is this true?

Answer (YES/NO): NO